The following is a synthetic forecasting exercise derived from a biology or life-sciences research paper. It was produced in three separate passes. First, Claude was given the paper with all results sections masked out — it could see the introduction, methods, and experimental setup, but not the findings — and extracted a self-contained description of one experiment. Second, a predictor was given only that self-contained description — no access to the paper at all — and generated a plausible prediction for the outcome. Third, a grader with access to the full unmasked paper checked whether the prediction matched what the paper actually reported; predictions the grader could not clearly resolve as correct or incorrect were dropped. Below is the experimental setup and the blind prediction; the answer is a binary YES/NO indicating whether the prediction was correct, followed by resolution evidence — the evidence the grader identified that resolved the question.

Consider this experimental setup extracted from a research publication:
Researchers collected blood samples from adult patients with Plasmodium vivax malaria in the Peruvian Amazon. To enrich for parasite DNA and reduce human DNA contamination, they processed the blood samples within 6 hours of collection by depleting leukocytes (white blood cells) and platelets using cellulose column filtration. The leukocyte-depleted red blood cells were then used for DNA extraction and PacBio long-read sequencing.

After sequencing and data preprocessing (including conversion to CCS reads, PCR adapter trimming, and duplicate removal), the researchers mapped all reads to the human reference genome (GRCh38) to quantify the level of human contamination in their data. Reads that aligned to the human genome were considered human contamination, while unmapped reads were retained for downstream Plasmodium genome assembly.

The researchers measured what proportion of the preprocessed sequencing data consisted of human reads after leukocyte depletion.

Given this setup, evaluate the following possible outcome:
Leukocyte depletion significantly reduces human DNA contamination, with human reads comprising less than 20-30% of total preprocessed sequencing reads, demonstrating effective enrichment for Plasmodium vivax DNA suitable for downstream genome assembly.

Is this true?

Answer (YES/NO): YES